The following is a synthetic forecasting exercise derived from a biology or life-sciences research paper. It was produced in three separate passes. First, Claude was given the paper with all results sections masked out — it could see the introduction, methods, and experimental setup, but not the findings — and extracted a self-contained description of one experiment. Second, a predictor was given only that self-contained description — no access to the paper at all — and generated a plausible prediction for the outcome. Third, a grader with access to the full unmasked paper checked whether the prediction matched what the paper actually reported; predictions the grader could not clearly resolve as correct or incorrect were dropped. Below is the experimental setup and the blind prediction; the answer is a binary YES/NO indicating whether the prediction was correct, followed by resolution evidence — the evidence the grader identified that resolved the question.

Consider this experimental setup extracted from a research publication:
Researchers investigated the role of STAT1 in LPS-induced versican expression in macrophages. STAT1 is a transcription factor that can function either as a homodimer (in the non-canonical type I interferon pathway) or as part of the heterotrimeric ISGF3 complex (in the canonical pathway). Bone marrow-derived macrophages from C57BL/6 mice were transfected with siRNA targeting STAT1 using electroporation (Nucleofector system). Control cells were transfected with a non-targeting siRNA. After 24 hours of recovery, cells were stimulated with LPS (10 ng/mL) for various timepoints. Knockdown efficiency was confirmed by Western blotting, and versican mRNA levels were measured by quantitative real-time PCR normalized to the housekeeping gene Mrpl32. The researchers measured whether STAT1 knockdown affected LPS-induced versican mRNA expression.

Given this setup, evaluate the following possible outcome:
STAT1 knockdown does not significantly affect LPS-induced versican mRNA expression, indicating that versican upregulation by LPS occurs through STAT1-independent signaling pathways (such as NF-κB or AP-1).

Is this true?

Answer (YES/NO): NO